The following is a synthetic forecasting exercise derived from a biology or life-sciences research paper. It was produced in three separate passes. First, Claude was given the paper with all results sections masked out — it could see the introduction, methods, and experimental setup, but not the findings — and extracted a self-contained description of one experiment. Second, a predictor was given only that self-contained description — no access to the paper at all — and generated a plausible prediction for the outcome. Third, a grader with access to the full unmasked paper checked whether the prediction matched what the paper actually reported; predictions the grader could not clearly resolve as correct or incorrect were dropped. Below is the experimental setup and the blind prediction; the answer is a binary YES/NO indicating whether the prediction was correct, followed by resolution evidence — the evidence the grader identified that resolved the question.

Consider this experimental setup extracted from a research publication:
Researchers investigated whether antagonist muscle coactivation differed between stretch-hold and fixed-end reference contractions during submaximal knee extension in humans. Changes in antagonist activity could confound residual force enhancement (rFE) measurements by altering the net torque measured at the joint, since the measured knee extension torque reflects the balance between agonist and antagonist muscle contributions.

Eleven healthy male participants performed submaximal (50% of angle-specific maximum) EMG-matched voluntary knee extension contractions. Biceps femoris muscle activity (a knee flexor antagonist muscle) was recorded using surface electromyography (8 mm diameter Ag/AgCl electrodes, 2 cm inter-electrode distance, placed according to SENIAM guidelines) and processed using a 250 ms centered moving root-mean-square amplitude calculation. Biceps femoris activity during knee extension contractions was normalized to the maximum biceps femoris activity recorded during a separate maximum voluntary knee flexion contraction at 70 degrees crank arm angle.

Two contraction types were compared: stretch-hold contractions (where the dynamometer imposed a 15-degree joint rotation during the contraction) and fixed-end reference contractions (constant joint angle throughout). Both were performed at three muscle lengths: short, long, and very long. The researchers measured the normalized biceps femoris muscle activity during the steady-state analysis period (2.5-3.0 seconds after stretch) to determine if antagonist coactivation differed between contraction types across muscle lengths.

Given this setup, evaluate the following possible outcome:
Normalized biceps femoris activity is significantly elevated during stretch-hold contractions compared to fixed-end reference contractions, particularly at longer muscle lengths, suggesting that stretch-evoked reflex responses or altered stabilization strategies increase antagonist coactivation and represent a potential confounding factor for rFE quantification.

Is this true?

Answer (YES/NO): NO